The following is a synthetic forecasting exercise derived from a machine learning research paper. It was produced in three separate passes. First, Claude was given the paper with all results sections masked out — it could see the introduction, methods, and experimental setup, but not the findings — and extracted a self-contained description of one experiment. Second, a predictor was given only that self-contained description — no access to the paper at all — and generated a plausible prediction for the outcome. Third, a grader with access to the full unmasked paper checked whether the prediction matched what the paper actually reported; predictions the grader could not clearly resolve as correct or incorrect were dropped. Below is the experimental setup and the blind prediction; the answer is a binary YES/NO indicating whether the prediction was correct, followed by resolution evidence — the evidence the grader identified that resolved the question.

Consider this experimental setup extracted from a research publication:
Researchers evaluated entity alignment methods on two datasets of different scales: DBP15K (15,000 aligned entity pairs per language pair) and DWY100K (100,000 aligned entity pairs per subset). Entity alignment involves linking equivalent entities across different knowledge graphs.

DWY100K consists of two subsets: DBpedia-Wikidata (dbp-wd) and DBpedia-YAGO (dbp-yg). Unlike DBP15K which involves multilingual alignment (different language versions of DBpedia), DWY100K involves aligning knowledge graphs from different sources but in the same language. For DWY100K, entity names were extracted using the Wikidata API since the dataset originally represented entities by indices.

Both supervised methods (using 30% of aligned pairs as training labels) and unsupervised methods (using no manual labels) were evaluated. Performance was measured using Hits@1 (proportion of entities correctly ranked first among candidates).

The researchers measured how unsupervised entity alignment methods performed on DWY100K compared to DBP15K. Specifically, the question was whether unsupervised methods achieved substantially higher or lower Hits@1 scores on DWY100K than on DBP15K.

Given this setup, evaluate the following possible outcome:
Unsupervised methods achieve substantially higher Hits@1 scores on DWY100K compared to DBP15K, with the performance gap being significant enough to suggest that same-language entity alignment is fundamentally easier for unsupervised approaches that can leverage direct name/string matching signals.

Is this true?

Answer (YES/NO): YES